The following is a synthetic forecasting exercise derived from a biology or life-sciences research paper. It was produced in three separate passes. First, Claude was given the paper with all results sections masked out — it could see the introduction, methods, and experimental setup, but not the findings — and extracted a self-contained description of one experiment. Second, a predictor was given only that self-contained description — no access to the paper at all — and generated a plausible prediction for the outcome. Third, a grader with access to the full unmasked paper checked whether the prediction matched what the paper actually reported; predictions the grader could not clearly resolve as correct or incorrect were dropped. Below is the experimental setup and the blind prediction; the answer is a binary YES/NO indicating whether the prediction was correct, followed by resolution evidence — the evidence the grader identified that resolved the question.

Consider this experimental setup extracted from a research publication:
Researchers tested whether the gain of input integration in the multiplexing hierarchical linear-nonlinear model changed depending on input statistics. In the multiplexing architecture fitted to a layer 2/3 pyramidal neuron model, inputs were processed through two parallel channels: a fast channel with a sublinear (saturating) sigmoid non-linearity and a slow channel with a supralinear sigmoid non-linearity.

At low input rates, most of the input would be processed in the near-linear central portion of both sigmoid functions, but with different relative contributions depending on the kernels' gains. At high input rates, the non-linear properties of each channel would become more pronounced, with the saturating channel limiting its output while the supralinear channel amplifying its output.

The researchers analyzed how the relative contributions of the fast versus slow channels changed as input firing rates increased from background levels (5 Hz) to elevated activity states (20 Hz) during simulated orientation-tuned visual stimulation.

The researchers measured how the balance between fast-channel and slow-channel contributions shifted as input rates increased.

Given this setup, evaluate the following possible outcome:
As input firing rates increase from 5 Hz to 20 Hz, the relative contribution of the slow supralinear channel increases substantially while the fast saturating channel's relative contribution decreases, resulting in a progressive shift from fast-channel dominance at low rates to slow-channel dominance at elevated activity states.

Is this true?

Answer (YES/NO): YES